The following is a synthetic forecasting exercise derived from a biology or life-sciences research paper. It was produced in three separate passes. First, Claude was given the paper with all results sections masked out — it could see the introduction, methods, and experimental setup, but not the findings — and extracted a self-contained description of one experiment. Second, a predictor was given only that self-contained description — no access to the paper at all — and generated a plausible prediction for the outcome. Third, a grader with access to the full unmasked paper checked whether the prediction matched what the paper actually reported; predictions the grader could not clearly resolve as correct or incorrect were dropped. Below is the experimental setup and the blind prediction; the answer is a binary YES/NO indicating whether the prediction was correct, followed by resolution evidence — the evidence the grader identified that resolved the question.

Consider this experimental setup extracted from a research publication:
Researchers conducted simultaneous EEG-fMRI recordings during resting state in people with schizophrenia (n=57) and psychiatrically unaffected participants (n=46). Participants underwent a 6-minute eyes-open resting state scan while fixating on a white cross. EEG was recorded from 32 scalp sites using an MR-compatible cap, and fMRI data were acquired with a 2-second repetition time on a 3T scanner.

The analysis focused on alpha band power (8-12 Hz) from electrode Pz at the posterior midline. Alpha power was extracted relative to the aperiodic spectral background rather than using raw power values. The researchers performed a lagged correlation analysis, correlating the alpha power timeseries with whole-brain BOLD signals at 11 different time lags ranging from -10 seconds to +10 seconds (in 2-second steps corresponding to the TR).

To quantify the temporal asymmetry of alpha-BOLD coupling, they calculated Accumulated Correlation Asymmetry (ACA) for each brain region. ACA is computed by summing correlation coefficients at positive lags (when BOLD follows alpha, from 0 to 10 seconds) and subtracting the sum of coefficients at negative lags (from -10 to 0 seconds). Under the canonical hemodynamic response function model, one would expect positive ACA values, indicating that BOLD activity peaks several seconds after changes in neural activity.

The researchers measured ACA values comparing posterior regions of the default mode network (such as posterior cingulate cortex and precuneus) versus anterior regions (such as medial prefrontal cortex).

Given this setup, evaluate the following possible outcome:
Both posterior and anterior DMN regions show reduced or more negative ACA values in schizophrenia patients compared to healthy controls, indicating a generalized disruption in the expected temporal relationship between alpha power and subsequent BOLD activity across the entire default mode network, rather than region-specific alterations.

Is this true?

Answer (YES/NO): NO